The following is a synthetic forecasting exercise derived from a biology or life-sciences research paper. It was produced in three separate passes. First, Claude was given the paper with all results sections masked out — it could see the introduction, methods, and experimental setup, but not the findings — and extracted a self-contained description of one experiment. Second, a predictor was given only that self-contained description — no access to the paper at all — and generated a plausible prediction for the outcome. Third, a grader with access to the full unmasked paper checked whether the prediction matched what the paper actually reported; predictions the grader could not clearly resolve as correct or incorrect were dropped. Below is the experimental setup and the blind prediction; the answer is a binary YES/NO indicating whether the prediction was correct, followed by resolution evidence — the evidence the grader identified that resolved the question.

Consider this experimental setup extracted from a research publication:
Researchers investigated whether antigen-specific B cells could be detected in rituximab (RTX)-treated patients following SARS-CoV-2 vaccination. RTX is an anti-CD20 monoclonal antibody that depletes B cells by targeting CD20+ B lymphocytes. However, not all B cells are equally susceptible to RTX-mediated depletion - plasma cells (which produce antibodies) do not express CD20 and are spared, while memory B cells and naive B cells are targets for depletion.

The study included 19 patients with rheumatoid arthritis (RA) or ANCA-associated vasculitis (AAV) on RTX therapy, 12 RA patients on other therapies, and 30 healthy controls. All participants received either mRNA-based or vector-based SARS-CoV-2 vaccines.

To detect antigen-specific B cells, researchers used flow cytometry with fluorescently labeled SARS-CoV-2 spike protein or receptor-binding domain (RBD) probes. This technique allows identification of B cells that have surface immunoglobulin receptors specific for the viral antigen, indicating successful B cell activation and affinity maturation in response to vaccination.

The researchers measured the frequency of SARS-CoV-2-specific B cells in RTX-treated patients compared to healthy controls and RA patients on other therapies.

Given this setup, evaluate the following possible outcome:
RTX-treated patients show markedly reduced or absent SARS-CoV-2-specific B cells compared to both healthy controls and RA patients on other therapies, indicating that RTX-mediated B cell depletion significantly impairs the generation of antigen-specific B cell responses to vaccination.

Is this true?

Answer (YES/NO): NO